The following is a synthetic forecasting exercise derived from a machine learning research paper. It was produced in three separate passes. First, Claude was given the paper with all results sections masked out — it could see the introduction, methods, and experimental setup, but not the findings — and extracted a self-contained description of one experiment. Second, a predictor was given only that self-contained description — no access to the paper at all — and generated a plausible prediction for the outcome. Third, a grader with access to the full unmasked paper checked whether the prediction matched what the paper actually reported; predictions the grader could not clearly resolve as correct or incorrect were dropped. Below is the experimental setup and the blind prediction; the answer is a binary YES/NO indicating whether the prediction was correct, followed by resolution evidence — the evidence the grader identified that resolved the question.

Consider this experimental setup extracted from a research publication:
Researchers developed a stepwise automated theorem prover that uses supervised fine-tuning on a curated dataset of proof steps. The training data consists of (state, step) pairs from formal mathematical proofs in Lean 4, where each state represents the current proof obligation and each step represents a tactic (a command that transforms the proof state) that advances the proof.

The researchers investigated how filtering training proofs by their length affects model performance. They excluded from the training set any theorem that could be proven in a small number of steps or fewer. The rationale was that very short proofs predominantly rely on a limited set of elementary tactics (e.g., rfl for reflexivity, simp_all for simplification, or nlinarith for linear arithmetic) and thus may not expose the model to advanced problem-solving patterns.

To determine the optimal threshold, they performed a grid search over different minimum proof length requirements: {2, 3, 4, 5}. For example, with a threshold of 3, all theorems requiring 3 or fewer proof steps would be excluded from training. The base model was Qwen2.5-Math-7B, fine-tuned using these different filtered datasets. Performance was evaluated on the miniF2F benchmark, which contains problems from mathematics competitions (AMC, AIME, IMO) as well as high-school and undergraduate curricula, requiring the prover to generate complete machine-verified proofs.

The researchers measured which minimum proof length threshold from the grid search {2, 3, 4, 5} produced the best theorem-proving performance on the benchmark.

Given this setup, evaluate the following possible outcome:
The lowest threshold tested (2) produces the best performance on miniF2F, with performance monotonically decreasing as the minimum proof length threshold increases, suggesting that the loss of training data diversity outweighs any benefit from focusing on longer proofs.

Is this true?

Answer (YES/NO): NO